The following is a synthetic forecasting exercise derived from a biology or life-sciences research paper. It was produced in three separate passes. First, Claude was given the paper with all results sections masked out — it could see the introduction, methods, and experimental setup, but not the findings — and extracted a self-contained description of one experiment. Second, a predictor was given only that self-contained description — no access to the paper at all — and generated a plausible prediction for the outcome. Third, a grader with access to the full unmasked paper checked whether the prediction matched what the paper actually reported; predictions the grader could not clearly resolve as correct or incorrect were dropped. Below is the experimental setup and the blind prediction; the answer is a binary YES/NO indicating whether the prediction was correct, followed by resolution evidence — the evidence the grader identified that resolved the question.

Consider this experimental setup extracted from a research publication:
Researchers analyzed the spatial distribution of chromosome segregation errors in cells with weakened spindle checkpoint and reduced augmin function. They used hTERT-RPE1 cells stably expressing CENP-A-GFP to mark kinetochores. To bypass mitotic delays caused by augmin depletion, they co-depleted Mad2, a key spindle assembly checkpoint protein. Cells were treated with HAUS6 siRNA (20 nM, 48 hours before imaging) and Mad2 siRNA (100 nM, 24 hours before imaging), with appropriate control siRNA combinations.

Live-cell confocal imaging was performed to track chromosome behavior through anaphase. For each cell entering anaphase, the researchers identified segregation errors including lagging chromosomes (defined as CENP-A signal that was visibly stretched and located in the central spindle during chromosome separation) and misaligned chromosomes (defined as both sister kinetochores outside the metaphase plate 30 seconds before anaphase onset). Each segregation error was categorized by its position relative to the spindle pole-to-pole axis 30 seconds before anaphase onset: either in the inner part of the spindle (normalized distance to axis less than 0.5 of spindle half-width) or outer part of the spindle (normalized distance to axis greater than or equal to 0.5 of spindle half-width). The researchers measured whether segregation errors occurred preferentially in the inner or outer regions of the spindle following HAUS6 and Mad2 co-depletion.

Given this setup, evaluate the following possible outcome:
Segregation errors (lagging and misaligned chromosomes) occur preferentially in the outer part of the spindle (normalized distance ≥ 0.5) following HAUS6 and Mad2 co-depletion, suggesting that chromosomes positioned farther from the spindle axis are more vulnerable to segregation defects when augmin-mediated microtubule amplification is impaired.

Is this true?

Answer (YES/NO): NO